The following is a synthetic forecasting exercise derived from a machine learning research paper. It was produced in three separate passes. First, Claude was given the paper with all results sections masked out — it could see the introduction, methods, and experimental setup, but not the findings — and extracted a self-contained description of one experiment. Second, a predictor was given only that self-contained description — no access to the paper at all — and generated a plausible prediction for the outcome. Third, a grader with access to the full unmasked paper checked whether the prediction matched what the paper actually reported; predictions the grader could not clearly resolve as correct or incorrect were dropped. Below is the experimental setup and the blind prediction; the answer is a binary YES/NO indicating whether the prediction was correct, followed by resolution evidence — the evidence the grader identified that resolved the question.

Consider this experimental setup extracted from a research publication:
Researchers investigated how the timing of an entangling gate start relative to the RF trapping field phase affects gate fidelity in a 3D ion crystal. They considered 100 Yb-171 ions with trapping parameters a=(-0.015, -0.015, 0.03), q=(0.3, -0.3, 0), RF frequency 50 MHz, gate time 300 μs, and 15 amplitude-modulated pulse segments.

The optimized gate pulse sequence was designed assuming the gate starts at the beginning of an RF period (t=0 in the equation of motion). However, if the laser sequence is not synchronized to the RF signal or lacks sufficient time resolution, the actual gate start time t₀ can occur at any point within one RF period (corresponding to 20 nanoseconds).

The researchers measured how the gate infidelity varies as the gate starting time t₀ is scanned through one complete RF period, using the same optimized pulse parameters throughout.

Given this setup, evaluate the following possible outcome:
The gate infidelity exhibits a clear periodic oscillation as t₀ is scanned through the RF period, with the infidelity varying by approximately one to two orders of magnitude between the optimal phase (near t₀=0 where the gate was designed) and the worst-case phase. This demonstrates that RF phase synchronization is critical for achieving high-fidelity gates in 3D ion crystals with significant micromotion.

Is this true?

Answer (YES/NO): NO